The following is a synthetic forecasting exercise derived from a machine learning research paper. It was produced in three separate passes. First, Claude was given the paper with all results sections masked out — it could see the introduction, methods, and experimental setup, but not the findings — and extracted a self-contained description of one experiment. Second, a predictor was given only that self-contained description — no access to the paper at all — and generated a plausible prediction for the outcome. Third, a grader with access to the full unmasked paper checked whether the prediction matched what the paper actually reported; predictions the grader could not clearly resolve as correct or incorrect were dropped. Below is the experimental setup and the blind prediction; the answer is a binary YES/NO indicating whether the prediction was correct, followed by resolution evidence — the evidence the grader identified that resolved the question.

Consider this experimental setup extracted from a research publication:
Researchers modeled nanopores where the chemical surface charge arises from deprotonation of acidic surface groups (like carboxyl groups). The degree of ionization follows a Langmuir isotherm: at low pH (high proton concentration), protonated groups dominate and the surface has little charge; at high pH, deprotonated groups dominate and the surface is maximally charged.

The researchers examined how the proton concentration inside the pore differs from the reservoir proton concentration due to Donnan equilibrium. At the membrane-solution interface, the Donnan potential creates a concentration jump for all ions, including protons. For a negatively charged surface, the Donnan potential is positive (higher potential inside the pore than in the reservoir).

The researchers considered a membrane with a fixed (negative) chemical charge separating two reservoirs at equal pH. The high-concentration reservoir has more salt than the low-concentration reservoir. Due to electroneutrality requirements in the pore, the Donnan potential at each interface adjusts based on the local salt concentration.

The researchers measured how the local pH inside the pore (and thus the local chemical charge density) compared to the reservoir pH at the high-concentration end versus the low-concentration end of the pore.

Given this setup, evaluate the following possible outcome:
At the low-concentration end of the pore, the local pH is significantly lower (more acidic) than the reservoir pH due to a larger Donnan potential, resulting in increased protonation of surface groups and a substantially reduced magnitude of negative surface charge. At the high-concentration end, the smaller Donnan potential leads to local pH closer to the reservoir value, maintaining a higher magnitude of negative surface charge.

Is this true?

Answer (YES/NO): YES